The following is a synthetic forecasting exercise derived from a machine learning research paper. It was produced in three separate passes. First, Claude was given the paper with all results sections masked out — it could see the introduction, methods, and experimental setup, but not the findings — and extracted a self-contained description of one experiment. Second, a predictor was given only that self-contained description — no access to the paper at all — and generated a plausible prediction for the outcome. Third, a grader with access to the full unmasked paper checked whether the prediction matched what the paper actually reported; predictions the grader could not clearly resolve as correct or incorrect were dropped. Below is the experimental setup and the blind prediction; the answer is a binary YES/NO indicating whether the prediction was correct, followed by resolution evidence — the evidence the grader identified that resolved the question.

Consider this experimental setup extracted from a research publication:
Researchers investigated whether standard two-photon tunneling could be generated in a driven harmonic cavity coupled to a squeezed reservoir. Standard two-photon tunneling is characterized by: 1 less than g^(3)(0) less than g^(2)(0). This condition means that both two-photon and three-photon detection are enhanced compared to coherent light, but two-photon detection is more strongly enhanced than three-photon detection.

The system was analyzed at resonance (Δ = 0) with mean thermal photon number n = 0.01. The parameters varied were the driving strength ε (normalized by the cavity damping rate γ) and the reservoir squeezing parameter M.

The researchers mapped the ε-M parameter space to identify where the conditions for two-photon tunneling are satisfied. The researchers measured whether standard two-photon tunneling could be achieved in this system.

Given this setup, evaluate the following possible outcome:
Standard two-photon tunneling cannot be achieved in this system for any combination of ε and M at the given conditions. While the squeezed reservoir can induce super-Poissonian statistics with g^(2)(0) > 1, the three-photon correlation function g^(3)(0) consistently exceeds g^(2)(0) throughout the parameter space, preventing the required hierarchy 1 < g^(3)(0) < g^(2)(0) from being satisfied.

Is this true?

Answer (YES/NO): YES